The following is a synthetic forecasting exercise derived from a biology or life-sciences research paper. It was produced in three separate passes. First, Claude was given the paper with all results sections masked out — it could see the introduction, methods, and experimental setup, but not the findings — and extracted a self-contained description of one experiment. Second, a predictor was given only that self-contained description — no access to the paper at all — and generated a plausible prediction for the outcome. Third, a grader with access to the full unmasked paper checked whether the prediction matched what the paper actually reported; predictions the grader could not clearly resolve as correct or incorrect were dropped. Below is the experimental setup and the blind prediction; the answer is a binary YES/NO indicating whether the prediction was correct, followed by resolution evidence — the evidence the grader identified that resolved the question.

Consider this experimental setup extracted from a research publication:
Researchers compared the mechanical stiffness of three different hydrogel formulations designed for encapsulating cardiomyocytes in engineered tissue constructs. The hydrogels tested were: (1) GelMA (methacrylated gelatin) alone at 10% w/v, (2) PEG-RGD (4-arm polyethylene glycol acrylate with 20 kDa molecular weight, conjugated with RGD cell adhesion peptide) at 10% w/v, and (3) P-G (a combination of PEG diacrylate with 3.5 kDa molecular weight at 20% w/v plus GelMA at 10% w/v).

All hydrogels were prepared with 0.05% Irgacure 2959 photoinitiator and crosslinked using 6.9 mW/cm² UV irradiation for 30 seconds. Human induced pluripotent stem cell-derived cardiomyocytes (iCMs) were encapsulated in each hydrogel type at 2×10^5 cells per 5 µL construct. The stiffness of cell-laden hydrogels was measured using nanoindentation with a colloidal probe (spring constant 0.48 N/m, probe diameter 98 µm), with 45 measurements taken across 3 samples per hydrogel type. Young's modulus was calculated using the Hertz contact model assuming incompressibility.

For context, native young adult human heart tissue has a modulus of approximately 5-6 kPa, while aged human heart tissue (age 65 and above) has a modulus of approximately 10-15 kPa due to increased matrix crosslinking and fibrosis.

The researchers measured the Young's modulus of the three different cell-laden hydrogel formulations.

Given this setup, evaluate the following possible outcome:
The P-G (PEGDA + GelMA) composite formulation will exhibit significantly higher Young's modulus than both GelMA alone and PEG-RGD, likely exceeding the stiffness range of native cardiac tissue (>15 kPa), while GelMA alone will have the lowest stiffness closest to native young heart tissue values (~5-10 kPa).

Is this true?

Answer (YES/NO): NO